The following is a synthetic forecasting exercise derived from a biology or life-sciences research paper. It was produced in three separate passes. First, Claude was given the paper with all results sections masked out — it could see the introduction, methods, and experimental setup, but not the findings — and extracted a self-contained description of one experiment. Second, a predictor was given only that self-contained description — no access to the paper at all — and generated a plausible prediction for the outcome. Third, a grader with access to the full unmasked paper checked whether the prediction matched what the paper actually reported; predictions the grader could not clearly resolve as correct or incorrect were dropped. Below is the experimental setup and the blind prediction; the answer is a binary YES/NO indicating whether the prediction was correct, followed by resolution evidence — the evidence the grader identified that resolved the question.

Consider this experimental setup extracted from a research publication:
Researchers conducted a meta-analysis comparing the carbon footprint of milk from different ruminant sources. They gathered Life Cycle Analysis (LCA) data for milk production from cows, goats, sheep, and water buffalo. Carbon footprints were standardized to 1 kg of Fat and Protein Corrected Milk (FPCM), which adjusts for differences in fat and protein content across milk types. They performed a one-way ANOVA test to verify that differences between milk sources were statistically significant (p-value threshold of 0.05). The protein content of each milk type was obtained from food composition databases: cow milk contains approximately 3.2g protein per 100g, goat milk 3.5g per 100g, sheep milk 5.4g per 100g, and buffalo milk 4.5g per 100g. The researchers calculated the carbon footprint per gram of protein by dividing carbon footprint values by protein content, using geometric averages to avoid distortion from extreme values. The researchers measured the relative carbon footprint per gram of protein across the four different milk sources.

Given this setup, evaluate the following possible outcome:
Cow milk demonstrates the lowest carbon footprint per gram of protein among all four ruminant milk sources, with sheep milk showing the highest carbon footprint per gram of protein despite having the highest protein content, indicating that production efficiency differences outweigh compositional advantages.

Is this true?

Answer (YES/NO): NO